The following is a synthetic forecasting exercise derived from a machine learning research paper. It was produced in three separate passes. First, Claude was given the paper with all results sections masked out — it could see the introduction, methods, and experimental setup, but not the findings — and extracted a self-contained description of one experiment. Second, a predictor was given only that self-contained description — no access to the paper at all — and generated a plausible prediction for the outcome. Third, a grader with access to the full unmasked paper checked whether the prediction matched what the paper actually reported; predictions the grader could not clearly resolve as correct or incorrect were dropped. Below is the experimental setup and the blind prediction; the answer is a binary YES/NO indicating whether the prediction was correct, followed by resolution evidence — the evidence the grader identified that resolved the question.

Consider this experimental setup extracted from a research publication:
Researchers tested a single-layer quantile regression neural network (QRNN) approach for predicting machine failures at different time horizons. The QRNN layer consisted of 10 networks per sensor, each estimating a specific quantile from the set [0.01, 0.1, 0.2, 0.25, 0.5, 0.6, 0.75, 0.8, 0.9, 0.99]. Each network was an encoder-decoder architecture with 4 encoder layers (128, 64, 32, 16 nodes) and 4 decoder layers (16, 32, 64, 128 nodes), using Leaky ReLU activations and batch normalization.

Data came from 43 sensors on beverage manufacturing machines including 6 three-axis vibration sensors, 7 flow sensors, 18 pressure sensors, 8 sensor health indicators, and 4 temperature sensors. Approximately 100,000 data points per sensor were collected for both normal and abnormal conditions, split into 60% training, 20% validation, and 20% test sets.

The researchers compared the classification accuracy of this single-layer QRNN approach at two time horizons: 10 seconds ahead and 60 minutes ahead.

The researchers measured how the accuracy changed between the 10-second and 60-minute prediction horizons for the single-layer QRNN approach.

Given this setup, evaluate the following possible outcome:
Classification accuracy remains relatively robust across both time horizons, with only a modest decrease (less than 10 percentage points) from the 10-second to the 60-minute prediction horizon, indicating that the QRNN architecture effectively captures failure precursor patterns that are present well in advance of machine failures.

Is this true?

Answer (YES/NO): NO